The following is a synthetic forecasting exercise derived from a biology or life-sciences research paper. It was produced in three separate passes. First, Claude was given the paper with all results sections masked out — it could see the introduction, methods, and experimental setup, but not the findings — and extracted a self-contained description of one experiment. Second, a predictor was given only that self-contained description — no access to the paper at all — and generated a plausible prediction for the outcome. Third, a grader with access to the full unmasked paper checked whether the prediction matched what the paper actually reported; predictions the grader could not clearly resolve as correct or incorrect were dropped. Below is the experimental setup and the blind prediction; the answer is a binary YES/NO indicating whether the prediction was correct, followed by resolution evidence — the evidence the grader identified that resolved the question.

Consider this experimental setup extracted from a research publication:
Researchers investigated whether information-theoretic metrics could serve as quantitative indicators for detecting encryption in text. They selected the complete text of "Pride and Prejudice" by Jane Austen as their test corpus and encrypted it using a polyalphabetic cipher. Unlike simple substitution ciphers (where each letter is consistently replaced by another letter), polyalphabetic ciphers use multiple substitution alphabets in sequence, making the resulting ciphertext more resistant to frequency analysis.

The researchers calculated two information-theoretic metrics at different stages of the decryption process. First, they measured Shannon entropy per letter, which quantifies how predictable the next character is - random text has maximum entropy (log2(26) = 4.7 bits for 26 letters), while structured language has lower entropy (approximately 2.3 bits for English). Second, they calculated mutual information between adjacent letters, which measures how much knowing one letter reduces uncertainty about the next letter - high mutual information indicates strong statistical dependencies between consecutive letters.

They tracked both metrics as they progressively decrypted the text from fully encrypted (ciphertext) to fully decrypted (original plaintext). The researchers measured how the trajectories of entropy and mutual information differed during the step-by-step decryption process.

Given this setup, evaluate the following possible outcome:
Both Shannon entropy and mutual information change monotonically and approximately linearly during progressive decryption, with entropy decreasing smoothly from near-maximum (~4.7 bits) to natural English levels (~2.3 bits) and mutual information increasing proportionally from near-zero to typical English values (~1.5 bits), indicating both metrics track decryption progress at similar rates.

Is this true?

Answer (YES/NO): NO